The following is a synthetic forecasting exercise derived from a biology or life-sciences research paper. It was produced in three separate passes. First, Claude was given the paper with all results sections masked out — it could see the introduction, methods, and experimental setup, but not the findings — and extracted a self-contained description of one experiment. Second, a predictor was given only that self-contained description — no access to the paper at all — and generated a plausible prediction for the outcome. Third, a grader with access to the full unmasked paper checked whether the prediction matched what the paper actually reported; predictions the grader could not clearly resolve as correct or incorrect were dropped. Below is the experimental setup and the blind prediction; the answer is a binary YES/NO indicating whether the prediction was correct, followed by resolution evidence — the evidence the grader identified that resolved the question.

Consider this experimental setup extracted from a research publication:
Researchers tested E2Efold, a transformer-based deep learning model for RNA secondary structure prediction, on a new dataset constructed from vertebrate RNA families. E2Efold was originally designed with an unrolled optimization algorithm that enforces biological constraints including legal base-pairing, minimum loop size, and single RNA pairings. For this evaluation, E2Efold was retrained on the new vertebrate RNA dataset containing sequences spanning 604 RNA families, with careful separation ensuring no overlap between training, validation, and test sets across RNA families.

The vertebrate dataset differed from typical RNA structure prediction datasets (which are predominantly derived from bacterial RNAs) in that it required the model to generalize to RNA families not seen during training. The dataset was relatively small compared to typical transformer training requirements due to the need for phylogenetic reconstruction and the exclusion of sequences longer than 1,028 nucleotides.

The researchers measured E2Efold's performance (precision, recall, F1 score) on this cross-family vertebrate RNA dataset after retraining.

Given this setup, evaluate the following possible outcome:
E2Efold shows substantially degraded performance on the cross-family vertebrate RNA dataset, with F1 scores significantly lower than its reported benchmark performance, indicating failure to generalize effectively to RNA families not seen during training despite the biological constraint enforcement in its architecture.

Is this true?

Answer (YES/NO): YES